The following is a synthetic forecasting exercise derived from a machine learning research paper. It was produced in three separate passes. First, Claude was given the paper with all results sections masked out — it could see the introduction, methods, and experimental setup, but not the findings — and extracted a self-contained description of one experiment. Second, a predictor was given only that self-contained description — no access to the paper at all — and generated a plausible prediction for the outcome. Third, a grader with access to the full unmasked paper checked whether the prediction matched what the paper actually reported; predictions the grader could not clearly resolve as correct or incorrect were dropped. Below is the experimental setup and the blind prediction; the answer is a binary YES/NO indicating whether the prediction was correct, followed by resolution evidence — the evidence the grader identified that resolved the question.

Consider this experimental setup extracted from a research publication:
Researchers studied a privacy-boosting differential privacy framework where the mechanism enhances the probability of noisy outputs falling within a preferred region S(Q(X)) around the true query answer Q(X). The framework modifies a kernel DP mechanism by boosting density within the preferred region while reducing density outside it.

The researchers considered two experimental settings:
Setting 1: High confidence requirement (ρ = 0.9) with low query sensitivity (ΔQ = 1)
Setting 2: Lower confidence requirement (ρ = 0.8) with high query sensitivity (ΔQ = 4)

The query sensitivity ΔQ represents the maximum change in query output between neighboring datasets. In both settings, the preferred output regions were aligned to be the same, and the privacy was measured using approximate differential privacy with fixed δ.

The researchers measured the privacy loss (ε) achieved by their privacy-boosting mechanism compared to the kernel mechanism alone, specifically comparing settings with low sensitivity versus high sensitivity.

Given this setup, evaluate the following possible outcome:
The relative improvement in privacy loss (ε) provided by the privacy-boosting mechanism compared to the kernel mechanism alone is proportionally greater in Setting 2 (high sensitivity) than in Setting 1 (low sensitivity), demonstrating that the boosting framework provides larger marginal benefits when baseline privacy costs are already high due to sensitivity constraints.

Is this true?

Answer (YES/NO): YES